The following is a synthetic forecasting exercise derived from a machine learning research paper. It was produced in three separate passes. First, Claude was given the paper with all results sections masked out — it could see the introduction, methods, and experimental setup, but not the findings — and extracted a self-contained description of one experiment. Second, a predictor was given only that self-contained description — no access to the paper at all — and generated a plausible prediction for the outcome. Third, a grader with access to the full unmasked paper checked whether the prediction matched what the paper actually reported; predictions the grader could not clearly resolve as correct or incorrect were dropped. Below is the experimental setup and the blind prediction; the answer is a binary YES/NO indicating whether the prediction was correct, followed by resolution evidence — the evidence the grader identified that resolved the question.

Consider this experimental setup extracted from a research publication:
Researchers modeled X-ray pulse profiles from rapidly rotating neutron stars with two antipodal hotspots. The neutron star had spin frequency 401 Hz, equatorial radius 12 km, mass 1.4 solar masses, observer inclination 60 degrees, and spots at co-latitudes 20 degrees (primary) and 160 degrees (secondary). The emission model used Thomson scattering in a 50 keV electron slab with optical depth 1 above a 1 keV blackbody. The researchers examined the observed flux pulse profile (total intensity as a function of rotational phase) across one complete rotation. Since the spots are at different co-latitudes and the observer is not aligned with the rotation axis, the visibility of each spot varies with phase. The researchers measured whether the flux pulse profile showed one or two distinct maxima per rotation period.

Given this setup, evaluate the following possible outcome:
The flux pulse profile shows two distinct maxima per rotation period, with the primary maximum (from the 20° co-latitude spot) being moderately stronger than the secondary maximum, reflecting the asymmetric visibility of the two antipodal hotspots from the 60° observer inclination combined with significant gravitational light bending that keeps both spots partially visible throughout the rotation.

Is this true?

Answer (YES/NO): NO